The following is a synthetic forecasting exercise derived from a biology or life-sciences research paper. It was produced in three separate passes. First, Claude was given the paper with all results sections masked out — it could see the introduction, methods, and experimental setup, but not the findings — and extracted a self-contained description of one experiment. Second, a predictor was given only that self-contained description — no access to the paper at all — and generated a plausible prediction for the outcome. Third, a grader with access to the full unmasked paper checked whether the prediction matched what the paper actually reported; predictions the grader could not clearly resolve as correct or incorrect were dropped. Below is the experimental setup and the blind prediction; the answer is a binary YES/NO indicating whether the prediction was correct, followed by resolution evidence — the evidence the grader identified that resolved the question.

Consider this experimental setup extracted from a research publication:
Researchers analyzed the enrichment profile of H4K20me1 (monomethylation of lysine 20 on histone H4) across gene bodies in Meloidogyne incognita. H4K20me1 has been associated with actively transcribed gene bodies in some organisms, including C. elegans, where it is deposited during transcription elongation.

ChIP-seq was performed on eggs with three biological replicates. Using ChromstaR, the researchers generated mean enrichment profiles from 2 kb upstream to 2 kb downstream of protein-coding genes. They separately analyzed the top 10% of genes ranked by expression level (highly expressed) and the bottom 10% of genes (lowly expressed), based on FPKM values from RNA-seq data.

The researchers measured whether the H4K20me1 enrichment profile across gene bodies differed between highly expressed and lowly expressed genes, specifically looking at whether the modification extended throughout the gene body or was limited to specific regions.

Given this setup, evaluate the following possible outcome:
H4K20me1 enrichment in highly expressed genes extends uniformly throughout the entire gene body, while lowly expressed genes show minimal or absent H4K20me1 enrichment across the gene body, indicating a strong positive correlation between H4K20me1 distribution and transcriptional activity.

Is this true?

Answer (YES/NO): NO